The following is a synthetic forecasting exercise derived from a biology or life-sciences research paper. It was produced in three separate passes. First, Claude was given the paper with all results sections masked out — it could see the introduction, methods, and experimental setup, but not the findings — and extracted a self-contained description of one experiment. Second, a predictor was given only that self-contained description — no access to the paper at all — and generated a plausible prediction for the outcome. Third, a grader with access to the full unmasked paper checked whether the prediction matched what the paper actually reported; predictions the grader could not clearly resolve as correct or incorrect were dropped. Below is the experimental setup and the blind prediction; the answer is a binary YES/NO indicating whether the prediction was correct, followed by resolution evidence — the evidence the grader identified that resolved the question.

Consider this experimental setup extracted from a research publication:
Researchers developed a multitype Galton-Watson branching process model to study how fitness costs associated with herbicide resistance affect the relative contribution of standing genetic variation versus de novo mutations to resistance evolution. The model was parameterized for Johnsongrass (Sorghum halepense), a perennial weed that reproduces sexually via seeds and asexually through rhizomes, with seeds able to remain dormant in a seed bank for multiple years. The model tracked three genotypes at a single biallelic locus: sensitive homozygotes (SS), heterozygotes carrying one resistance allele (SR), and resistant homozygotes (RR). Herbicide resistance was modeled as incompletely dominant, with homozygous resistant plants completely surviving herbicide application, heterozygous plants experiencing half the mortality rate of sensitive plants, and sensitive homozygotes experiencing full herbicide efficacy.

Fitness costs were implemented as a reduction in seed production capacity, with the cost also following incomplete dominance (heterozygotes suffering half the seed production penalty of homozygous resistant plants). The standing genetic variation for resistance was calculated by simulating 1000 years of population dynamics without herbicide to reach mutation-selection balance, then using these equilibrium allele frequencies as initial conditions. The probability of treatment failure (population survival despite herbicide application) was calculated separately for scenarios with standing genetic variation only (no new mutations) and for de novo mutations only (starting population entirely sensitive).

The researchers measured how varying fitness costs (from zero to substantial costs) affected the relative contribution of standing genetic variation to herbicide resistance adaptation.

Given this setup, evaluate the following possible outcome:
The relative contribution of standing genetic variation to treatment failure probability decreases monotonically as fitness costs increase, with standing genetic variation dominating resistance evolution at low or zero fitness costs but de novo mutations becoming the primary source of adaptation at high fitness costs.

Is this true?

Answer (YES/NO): YES